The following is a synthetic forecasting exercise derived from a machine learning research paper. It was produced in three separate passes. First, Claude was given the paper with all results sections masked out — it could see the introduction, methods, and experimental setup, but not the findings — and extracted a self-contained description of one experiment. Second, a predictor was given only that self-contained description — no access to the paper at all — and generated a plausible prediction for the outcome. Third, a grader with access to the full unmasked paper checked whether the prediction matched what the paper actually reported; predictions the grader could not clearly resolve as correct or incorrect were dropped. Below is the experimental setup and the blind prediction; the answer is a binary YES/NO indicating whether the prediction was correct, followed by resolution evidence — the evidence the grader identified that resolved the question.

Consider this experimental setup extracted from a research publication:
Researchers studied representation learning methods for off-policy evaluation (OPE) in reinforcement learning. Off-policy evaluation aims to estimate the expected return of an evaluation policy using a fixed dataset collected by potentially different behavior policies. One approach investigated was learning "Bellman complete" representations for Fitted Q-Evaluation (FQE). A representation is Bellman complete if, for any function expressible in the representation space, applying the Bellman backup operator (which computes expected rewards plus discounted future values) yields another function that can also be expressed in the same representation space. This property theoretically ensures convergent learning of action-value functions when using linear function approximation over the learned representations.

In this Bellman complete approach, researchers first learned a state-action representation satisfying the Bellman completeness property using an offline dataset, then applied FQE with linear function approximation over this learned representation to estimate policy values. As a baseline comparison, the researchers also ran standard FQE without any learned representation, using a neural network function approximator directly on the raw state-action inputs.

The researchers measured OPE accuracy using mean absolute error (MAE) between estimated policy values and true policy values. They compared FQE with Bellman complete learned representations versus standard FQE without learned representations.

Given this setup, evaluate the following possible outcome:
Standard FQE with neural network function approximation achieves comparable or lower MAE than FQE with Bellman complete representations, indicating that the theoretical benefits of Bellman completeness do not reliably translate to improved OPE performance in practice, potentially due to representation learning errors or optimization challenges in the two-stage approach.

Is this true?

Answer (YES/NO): NO